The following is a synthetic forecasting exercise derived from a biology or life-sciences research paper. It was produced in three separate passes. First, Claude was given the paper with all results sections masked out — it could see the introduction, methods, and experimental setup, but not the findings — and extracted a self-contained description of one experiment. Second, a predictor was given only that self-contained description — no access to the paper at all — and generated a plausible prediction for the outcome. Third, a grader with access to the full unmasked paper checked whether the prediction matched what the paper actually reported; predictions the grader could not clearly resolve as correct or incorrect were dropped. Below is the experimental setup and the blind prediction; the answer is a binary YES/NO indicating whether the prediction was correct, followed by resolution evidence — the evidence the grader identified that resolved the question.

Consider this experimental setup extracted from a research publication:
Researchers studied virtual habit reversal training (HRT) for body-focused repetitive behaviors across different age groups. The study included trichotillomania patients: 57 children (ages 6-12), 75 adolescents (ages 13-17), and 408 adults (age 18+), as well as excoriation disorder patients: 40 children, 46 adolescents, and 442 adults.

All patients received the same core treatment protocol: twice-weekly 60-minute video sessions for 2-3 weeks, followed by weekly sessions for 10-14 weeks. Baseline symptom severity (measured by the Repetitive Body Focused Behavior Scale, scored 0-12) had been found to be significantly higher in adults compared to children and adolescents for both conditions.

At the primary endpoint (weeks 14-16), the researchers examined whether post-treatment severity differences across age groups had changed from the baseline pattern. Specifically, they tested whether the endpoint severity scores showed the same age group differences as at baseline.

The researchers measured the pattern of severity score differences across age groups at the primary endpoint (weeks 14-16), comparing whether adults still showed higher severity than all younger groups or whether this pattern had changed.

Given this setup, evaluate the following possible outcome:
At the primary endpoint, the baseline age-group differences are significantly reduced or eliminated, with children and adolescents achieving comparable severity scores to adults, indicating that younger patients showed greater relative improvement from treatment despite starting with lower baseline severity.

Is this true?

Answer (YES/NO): NO